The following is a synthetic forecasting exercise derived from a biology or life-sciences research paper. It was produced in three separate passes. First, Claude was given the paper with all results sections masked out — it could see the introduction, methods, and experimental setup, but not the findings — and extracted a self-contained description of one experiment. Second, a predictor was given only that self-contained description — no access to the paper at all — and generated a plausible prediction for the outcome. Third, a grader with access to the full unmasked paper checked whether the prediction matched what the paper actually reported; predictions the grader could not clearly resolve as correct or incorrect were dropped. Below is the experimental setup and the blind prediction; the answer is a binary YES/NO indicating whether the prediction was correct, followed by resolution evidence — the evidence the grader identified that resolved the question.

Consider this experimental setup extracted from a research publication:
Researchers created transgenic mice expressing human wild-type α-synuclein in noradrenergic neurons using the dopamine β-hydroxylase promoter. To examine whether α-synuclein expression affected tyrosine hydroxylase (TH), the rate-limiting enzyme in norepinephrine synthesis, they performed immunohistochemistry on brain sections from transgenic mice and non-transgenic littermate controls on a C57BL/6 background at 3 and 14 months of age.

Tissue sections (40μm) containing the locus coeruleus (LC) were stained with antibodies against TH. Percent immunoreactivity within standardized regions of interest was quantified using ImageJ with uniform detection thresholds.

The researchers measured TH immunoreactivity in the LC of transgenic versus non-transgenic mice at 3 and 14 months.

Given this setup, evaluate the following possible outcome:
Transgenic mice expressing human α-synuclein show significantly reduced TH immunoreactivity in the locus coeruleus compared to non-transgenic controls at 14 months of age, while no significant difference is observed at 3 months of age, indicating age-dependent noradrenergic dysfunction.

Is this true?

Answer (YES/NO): NO